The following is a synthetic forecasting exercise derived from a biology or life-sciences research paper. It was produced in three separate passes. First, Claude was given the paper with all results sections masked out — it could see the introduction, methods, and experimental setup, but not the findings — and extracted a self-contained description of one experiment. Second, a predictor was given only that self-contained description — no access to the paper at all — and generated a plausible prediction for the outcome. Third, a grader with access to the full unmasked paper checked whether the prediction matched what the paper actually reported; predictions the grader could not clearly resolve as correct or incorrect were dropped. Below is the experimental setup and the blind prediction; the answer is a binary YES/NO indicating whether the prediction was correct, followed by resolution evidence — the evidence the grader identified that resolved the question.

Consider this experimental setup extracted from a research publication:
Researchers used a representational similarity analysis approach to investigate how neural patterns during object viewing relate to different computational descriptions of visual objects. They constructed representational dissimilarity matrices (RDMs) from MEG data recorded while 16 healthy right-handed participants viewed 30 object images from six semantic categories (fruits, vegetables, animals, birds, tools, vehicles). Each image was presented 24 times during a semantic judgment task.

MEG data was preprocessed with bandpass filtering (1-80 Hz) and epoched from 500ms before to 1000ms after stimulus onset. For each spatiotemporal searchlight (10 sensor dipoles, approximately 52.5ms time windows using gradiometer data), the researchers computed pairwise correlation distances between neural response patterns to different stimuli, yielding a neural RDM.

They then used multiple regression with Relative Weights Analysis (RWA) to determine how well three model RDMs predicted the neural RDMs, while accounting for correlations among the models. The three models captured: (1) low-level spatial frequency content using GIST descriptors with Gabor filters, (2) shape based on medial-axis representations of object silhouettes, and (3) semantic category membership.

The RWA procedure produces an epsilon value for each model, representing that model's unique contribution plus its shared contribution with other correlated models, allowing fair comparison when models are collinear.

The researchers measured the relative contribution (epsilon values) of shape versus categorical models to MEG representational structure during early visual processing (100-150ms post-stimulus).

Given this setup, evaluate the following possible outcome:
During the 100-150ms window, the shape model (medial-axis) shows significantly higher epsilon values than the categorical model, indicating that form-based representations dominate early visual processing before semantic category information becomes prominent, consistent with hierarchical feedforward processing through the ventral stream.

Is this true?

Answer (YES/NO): NO